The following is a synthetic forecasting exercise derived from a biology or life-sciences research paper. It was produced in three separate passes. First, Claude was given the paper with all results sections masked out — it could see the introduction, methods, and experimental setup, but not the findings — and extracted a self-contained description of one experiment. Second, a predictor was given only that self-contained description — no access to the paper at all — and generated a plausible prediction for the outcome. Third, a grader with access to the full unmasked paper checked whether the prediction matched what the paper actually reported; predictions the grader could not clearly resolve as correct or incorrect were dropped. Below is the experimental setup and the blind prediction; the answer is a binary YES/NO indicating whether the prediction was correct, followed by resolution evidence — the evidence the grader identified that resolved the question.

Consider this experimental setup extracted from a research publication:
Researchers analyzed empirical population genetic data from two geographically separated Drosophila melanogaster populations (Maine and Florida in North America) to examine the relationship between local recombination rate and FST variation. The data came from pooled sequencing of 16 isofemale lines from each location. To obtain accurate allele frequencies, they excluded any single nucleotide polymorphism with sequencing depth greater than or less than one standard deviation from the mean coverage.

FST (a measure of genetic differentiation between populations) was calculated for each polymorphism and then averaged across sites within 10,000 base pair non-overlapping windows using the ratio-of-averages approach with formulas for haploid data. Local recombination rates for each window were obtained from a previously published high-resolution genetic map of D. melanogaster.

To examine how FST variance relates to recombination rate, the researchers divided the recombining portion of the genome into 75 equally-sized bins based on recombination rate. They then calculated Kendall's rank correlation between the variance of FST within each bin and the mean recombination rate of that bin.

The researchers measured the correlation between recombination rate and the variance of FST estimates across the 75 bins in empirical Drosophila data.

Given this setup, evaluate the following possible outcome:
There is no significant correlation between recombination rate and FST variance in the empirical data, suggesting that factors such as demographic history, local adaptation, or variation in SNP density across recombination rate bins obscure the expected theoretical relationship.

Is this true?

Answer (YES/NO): NO